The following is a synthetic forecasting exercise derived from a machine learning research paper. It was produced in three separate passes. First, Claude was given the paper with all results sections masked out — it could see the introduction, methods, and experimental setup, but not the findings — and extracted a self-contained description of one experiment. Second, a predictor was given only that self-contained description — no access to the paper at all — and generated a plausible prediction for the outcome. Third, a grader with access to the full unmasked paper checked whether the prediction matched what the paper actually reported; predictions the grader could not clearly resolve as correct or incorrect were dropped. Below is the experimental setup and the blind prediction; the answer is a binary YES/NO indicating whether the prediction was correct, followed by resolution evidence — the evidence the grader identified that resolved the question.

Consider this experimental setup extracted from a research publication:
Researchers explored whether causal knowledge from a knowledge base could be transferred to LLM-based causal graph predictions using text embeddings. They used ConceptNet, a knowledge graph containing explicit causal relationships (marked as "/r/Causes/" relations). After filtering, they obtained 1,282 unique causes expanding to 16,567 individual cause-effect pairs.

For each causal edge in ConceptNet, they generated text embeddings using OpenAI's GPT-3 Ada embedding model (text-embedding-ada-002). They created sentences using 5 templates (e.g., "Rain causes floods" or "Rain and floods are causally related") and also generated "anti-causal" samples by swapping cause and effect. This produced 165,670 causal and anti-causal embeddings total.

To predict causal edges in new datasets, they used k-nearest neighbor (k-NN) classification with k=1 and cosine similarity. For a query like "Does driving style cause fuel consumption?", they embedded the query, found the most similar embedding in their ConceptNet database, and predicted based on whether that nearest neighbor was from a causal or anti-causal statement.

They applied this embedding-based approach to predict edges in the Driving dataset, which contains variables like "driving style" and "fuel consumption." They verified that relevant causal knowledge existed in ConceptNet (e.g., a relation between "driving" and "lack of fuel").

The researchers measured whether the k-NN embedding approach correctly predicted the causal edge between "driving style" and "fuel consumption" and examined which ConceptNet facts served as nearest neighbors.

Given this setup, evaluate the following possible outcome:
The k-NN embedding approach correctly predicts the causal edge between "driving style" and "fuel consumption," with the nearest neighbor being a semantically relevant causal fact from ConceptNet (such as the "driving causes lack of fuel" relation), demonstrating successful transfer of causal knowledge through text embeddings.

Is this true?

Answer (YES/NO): YES